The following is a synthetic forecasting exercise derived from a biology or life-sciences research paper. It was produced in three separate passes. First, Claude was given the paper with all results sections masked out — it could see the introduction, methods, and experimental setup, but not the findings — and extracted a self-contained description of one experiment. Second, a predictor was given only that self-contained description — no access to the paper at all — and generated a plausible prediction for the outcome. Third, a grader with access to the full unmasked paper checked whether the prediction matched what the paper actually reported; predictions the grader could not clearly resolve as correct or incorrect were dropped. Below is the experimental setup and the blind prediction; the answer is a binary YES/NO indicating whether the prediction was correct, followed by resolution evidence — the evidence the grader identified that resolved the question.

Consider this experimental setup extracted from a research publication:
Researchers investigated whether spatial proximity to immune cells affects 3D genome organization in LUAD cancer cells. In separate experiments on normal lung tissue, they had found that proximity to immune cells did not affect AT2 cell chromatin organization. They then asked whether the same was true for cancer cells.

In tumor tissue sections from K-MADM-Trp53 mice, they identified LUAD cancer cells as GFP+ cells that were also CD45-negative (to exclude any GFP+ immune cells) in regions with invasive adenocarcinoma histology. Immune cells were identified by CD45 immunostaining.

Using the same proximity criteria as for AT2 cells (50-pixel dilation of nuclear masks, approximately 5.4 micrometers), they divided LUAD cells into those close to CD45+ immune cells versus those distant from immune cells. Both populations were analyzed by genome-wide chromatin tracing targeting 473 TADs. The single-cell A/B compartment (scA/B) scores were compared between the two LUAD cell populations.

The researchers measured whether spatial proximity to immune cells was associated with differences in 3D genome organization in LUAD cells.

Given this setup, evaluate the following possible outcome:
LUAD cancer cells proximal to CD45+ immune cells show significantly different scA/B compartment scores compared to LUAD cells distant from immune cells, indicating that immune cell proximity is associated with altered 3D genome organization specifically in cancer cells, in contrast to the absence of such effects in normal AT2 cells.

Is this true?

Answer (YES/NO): NO